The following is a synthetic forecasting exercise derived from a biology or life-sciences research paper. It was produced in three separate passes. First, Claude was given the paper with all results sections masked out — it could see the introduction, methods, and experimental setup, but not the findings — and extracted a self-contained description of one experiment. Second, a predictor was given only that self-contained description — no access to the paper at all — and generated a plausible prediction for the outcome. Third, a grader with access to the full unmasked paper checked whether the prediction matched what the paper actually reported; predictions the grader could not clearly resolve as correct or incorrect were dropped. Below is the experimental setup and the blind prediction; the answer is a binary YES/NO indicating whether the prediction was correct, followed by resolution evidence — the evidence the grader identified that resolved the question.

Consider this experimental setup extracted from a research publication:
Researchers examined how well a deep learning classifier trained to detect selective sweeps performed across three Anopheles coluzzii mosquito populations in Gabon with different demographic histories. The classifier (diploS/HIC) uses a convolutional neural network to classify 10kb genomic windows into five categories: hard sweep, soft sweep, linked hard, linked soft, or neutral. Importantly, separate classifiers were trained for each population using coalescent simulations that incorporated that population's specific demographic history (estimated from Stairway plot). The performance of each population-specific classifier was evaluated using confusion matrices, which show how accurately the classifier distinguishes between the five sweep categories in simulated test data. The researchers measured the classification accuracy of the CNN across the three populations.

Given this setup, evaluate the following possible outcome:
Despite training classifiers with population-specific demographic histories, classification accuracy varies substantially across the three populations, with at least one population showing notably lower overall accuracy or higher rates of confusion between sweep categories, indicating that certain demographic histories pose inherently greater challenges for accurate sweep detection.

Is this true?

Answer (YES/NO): NO